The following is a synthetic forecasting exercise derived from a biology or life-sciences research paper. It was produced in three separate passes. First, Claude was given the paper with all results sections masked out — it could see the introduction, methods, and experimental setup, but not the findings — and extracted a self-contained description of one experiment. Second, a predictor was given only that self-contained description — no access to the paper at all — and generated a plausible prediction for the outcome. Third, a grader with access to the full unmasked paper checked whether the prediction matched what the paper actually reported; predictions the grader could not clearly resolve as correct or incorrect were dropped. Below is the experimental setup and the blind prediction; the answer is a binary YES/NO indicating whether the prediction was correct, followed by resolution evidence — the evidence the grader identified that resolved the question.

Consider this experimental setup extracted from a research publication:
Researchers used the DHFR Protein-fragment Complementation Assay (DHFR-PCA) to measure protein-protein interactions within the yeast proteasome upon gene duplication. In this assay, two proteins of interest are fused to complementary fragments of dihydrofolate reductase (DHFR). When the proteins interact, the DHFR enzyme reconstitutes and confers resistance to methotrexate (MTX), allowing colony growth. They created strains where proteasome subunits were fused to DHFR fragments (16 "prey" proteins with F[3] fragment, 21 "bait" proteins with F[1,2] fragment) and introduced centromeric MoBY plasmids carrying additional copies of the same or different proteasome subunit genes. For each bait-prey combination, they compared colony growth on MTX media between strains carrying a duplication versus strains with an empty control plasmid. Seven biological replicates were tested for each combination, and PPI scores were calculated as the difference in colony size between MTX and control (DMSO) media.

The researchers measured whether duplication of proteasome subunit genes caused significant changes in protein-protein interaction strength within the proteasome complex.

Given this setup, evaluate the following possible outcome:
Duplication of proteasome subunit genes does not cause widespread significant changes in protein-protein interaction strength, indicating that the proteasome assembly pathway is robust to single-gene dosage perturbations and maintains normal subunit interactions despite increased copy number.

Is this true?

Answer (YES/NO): YES